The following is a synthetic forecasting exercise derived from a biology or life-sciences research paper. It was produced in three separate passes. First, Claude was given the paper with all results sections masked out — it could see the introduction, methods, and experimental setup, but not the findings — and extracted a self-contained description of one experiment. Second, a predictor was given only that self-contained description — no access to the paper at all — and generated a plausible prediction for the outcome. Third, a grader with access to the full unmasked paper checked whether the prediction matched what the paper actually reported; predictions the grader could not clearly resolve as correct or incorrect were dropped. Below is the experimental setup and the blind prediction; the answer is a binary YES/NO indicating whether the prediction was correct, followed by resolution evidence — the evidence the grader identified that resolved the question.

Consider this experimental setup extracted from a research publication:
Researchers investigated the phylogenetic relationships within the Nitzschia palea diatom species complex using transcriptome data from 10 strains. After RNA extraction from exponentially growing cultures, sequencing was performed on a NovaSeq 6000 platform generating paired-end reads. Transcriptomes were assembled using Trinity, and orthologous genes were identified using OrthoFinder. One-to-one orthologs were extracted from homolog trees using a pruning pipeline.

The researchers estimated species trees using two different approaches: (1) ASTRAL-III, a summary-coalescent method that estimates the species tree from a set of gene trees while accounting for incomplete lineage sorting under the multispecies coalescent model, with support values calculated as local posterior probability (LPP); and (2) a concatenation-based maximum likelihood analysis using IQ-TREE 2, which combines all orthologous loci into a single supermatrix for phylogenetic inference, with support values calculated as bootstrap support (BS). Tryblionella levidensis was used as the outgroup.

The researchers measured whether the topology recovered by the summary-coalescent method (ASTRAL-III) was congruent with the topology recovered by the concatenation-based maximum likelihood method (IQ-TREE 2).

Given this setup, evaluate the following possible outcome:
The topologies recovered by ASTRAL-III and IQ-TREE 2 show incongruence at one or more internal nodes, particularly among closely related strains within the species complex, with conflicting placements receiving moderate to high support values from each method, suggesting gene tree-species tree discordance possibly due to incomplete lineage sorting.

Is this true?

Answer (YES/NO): NO